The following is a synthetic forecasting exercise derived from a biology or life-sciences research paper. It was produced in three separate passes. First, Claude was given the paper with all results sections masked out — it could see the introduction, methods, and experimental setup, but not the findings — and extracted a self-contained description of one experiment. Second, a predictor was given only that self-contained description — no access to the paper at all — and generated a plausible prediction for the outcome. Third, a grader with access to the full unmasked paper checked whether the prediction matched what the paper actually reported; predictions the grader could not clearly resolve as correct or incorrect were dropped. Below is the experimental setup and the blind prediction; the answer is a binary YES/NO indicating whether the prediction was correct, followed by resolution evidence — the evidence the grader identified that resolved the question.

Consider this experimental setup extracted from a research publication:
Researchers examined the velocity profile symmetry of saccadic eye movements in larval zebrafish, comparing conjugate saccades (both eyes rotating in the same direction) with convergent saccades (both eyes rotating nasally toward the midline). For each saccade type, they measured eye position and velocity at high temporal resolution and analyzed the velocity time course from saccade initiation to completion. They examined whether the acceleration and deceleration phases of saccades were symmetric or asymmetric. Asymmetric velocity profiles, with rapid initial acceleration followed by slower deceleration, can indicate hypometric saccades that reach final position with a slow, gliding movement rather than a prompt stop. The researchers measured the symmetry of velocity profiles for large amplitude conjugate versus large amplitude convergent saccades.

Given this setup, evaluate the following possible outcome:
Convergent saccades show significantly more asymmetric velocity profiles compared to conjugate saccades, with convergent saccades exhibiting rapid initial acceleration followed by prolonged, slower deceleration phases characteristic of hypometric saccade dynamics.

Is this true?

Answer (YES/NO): NO